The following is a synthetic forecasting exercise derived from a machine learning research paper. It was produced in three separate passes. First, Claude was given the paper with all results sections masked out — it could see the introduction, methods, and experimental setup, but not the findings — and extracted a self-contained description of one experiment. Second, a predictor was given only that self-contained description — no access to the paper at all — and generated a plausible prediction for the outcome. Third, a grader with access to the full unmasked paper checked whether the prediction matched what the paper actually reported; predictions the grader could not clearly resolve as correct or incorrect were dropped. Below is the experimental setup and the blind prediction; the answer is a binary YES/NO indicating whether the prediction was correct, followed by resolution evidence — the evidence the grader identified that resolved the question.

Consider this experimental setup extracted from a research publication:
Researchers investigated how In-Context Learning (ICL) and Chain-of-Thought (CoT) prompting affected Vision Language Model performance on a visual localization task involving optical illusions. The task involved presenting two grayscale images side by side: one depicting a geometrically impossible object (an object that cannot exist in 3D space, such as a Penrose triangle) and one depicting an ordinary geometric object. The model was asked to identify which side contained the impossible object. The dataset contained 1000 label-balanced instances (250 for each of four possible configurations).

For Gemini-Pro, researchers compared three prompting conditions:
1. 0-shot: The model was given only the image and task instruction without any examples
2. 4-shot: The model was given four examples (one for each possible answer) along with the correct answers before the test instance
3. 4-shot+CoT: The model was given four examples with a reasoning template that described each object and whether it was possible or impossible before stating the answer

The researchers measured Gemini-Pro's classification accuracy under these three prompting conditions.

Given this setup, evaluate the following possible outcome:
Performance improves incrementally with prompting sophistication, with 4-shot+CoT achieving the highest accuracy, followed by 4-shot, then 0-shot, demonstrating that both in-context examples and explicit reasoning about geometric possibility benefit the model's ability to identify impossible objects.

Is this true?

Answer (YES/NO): NO